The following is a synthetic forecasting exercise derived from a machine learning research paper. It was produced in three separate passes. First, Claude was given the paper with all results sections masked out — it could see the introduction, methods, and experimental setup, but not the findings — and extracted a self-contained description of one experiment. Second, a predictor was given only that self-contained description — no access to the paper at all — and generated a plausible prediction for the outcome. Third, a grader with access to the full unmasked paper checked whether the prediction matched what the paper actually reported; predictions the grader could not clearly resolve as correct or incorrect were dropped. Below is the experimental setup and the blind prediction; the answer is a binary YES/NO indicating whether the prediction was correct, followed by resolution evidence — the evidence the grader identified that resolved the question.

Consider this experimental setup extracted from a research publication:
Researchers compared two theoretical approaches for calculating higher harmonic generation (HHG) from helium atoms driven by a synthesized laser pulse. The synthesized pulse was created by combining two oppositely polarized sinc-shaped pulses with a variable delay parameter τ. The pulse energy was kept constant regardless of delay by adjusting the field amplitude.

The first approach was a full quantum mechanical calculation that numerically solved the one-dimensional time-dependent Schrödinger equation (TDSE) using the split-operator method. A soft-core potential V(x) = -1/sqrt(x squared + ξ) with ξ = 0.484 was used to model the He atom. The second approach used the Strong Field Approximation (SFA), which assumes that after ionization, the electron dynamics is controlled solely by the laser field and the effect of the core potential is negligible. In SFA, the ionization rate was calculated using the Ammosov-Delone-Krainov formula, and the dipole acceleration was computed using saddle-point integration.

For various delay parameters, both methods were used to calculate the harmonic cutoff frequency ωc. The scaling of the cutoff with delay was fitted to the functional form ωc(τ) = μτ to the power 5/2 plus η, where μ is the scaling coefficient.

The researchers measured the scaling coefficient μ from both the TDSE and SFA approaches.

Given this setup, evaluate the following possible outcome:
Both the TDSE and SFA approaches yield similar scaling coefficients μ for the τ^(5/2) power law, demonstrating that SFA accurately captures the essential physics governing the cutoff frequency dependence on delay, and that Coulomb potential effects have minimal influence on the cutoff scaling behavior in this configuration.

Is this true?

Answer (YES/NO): YES